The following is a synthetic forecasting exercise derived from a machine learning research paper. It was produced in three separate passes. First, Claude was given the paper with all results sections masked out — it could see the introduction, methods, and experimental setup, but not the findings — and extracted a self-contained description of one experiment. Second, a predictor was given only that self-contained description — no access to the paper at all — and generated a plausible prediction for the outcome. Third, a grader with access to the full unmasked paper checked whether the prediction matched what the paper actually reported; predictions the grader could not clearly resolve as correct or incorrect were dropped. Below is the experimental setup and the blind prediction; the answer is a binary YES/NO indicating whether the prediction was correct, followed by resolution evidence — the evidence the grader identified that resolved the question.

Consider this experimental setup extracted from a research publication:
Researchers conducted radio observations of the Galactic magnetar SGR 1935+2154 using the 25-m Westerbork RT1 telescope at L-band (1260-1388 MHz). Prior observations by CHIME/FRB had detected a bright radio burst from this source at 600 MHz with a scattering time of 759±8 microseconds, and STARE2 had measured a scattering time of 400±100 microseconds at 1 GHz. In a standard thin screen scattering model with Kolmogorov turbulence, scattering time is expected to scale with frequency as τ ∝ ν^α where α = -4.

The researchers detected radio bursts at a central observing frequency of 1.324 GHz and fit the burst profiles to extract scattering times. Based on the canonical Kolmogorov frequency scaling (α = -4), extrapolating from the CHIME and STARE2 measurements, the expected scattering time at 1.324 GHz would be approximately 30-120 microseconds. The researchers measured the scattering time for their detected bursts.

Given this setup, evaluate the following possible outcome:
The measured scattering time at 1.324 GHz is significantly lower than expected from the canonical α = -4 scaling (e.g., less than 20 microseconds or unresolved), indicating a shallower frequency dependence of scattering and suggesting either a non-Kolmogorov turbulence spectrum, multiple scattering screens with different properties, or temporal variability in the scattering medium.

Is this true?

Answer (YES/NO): NO